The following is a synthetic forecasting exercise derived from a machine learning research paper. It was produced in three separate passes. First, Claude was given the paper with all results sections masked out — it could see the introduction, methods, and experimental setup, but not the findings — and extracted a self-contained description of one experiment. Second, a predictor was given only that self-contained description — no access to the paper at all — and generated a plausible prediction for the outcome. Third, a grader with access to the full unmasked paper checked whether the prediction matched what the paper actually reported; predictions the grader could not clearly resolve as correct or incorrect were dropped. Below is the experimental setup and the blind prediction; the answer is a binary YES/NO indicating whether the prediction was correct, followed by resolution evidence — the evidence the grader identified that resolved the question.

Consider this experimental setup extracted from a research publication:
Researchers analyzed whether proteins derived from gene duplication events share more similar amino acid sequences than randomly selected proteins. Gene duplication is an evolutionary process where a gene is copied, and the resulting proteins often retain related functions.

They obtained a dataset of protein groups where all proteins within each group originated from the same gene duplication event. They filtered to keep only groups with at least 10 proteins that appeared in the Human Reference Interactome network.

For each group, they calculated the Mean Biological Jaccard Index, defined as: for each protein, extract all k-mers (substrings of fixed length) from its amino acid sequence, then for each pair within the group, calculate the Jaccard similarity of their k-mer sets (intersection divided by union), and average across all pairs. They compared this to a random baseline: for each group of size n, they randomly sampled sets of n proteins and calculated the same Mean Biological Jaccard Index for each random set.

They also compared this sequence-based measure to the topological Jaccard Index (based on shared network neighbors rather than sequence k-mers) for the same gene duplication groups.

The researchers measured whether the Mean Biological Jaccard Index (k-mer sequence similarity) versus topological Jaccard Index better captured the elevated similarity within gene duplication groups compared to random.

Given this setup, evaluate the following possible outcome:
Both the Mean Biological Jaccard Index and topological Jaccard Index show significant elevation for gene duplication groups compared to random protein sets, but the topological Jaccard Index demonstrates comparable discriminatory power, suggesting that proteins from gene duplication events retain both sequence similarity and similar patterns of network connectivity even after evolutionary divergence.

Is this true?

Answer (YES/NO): NO